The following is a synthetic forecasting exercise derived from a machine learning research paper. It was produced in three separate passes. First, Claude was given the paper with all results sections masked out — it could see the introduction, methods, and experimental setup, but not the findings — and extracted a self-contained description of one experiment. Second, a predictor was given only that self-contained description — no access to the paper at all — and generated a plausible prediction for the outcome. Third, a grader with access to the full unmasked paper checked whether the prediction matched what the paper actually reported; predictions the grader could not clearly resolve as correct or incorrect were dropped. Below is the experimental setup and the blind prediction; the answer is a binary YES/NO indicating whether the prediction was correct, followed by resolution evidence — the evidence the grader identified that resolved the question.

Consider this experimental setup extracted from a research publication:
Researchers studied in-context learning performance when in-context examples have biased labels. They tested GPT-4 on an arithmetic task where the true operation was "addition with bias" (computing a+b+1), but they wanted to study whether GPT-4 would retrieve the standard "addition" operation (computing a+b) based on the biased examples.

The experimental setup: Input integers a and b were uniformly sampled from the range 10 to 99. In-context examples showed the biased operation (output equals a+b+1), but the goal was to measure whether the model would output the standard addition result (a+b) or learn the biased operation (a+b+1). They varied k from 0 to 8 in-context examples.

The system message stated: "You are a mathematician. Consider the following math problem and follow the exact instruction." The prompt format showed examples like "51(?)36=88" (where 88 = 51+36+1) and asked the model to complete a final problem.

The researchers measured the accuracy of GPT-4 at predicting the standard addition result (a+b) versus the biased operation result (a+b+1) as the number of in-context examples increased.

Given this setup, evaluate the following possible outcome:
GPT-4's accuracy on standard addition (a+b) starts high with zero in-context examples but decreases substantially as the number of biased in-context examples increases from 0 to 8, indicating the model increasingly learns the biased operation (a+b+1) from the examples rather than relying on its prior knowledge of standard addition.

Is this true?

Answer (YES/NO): NO